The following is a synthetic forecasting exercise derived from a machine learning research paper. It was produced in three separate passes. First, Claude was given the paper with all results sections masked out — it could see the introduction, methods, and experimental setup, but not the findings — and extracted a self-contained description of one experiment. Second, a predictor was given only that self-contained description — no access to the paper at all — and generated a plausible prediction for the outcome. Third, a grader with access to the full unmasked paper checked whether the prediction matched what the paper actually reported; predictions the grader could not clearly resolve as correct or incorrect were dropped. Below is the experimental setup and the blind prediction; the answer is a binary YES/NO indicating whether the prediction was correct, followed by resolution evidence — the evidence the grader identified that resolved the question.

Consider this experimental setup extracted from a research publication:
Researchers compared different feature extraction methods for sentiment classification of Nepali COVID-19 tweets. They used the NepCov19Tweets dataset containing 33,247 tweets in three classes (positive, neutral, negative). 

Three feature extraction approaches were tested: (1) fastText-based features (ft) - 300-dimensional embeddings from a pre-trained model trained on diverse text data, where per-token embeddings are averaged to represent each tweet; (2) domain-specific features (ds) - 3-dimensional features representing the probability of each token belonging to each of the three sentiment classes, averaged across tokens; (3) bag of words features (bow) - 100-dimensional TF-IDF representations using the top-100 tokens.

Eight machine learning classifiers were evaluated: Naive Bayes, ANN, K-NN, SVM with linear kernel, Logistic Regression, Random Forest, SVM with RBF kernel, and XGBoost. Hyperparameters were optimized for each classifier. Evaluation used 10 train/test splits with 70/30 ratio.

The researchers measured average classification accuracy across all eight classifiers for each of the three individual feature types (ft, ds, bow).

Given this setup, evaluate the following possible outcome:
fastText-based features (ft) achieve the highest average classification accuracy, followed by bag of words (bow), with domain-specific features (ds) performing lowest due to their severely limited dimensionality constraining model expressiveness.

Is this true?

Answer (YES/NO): NO